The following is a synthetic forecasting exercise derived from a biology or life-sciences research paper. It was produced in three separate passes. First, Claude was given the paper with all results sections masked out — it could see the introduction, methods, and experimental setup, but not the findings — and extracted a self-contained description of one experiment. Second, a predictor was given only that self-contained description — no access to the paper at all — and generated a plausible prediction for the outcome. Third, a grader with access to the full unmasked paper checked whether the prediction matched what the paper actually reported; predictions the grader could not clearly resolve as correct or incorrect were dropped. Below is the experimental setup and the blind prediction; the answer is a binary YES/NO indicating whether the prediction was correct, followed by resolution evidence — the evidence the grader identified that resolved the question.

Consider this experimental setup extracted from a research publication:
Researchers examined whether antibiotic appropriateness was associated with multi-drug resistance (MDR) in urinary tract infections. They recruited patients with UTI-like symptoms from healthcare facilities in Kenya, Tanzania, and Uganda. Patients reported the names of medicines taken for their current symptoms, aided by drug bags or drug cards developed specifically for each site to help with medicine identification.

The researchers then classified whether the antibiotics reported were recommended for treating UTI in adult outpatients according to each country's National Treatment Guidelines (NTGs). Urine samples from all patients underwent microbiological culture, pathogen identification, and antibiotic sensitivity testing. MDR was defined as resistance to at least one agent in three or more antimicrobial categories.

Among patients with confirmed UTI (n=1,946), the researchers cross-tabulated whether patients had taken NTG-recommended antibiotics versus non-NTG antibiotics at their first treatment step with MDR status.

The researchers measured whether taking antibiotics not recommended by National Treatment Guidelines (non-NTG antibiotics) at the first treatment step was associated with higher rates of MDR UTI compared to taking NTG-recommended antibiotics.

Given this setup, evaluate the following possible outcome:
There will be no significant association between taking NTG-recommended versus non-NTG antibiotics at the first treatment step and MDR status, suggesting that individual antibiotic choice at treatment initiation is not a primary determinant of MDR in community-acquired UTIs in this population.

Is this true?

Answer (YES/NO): YES